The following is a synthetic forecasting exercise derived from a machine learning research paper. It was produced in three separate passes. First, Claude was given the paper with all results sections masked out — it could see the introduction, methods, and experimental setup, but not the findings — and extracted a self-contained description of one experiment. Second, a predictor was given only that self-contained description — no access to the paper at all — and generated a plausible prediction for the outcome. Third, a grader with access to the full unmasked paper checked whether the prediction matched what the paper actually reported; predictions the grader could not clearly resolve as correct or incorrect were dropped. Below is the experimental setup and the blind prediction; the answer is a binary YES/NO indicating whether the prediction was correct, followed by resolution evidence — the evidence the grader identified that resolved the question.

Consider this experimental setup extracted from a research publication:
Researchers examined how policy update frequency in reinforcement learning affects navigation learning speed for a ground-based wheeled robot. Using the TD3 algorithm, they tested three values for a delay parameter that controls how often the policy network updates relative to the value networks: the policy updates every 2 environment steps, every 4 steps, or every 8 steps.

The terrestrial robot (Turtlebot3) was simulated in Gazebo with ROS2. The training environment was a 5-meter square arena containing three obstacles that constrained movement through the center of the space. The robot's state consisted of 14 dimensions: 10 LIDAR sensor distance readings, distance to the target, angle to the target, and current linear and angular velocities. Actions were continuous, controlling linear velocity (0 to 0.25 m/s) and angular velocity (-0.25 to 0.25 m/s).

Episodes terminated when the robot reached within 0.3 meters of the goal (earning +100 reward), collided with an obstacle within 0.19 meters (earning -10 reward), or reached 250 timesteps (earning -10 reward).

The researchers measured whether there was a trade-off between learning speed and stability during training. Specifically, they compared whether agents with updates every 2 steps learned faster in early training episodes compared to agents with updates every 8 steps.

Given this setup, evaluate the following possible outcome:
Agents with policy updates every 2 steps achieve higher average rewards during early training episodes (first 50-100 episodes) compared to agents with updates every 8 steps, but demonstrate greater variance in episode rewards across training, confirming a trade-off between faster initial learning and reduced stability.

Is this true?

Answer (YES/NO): NO